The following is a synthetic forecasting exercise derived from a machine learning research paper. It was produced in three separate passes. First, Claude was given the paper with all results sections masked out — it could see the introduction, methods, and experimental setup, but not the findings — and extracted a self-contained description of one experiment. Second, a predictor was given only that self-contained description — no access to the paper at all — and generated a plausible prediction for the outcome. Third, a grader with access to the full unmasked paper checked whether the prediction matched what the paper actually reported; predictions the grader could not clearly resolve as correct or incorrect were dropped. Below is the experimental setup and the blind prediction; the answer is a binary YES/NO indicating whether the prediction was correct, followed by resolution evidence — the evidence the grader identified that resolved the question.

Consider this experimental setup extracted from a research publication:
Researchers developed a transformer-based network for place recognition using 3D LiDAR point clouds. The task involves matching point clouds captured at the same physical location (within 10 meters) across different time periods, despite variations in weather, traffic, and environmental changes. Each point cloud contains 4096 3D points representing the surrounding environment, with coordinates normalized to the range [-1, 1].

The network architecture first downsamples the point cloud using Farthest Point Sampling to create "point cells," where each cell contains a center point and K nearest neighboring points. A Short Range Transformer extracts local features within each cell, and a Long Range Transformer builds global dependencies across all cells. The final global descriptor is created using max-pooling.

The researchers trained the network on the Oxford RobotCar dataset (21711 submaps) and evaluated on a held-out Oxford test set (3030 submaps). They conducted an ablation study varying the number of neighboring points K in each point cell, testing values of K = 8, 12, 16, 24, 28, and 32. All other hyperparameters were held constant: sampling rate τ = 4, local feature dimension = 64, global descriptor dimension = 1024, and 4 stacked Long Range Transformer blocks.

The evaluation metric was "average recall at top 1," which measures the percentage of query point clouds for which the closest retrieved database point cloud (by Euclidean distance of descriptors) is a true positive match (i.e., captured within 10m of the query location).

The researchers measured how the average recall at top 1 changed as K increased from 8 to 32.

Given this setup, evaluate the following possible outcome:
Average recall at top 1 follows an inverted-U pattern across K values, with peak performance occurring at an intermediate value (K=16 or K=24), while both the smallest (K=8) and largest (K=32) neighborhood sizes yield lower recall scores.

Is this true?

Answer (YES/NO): NO